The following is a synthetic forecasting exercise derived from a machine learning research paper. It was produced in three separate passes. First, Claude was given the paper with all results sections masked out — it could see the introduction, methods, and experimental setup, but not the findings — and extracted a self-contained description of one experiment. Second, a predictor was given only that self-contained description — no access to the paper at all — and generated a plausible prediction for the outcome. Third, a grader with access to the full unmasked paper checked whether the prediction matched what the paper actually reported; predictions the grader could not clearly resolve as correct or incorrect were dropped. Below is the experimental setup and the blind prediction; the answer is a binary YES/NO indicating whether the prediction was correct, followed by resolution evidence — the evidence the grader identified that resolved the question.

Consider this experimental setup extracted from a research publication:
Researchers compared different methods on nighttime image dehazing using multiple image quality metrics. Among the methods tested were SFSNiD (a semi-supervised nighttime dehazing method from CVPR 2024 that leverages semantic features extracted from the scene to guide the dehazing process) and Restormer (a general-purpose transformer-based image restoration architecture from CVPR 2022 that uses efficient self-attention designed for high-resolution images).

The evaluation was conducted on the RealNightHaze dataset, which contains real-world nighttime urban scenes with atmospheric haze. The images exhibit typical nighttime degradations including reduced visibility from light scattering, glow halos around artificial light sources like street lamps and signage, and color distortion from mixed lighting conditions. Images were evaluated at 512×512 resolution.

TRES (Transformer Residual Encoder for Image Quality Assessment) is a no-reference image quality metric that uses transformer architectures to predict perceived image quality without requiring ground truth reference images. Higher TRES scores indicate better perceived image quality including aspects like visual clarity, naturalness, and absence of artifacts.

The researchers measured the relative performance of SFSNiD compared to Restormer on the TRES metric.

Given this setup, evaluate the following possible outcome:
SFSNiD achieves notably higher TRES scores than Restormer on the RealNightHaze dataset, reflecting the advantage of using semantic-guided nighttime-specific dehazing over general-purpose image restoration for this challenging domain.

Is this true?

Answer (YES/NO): NO